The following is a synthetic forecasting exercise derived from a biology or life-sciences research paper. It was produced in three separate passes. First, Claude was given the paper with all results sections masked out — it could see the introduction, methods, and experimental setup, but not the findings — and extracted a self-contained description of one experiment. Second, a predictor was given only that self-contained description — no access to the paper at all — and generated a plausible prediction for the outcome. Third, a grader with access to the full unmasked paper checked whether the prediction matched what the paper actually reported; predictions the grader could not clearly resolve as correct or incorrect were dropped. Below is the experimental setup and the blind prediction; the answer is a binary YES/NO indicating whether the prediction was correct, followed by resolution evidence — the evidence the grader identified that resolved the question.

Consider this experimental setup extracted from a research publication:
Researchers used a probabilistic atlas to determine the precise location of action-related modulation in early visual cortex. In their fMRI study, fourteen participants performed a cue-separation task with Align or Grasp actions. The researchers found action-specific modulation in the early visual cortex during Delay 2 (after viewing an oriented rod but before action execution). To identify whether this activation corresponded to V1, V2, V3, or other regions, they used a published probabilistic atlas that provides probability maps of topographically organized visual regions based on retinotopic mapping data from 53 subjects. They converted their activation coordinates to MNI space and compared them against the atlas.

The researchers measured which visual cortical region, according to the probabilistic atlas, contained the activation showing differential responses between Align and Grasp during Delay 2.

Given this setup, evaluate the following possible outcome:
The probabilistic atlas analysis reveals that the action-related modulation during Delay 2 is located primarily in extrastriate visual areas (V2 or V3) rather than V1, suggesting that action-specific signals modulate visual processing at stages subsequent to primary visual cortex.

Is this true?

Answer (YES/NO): NO